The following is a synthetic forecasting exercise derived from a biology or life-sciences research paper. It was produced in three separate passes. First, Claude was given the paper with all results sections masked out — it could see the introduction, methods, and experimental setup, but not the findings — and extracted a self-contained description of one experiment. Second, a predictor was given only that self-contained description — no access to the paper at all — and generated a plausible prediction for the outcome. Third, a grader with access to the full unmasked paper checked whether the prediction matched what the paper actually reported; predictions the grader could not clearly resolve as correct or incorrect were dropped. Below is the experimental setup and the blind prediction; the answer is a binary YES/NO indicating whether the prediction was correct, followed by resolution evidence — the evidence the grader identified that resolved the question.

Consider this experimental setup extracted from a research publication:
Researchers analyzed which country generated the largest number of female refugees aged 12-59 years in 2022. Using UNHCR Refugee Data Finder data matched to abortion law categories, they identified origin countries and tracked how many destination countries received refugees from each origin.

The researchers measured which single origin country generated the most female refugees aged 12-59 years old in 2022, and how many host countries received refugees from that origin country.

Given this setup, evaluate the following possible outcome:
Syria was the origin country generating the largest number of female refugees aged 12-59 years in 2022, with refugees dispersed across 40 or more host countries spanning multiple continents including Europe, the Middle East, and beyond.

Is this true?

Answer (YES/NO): YES